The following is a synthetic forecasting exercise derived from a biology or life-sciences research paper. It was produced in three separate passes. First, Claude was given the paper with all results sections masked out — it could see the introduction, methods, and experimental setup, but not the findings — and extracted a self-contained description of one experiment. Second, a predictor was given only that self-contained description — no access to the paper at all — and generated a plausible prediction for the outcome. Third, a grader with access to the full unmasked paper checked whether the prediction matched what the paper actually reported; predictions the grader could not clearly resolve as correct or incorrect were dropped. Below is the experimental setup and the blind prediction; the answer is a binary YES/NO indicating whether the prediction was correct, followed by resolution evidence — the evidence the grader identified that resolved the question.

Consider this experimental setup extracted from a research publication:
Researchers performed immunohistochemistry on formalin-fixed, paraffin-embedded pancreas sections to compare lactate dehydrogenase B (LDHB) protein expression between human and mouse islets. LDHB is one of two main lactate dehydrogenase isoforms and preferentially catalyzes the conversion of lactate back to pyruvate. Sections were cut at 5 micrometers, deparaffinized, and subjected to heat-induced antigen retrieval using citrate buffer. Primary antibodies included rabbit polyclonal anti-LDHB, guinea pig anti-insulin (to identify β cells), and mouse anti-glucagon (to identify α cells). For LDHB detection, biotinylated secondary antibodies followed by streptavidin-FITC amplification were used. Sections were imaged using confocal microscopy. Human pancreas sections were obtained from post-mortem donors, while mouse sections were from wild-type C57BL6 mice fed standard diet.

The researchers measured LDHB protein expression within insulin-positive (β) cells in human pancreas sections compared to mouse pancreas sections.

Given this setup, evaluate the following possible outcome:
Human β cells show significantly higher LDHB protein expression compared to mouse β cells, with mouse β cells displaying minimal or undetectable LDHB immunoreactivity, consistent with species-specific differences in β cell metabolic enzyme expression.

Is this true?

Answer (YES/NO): NO